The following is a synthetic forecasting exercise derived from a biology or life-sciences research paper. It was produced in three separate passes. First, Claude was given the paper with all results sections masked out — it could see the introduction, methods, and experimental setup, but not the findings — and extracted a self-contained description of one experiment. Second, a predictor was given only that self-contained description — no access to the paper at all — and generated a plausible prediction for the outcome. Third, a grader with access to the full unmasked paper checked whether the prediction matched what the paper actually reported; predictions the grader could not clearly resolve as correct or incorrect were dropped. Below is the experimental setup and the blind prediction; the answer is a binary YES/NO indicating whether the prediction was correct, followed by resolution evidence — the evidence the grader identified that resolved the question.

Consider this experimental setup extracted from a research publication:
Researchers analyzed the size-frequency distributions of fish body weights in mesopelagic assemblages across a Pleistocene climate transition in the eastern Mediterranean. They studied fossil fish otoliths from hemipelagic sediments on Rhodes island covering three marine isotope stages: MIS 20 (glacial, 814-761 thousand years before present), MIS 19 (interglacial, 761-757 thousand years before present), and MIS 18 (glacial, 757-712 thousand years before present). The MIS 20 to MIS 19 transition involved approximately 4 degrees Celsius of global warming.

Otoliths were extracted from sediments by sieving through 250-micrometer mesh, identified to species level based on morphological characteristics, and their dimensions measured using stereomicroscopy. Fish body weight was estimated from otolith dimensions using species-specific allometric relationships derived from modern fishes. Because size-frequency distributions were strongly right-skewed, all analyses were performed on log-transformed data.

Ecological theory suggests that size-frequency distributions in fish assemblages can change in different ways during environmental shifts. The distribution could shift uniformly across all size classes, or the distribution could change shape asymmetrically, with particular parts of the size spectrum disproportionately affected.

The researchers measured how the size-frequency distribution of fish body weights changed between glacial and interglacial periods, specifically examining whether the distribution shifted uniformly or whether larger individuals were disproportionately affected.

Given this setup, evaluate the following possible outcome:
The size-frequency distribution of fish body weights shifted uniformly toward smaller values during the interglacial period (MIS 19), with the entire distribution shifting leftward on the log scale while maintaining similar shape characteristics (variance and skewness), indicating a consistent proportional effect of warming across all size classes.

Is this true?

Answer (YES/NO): NO